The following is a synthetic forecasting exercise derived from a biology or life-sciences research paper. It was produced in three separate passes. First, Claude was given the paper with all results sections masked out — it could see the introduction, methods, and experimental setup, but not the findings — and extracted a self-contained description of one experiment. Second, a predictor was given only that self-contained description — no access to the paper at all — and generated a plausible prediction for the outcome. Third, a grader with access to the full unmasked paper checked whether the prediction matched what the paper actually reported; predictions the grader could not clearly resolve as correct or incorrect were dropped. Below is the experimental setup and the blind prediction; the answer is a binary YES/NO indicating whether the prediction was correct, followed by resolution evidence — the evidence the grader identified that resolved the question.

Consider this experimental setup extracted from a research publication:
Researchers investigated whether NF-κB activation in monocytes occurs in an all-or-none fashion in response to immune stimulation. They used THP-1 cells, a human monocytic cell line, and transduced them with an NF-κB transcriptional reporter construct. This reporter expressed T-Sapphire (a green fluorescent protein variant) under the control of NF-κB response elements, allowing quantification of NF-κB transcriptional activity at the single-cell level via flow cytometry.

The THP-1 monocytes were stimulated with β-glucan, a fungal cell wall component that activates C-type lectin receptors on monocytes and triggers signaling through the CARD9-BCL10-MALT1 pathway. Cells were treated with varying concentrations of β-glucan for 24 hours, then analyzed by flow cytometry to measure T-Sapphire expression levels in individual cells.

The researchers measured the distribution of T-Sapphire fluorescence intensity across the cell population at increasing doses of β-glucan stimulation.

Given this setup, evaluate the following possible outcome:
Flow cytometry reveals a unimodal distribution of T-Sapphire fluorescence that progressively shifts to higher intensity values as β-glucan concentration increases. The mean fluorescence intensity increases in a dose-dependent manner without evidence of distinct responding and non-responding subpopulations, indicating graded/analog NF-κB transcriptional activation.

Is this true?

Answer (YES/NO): NO